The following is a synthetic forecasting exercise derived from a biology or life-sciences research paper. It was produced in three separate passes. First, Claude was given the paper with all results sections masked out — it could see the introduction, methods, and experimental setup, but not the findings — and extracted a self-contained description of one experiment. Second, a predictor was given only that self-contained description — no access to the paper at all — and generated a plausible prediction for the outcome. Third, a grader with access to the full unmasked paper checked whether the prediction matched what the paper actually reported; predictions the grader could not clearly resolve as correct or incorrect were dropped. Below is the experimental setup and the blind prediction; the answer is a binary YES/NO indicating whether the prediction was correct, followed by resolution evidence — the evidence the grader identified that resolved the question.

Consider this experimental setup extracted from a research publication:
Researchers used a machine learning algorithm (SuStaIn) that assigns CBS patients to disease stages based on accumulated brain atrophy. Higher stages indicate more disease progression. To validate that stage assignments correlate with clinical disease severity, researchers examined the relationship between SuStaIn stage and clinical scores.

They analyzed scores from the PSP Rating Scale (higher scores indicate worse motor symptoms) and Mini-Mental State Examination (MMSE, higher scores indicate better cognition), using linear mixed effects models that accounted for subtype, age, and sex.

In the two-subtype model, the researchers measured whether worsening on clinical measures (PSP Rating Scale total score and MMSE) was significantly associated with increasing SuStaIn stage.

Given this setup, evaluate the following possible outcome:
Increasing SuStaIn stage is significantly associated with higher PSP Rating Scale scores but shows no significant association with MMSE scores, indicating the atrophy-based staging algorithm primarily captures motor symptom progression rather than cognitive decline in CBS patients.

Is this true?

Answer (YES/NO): NO